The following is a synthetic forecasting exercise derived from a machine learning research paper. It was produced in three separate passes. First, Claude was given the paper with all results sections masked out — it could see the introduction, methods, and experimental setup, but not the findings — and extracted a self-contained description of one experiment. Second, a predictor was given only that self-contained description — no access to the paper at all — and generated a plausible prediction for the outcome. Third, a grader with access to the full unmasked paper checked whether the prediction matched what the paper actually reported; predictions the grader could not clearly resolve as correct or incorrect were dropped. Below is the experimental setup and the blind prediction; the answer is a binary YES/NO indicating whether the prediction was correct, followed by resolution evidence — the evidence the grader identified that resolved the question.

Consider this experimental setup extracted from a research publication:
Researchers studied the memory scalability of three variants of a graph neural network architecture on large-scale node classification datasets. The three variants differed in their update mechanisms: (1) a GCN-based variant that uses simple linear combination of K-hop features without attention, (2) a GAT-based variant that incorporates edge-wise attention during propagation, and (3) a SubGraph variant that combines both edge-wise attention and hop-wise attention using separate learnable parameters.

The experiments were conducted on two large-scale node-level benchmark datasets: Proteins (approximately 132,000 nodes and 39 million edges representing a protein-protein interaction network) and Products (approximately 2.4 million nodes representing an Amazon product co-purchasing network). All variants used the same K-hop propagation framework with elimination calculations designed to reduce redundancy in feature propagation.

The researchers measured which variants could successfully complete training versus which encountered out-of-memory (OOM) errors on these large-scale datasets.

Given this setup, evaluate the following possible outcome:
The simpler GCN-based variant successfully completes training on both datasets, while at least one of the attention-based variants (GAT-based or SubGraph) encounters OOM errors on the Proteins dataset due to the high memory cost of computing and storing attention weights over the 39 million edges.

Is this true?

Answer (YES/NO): YES